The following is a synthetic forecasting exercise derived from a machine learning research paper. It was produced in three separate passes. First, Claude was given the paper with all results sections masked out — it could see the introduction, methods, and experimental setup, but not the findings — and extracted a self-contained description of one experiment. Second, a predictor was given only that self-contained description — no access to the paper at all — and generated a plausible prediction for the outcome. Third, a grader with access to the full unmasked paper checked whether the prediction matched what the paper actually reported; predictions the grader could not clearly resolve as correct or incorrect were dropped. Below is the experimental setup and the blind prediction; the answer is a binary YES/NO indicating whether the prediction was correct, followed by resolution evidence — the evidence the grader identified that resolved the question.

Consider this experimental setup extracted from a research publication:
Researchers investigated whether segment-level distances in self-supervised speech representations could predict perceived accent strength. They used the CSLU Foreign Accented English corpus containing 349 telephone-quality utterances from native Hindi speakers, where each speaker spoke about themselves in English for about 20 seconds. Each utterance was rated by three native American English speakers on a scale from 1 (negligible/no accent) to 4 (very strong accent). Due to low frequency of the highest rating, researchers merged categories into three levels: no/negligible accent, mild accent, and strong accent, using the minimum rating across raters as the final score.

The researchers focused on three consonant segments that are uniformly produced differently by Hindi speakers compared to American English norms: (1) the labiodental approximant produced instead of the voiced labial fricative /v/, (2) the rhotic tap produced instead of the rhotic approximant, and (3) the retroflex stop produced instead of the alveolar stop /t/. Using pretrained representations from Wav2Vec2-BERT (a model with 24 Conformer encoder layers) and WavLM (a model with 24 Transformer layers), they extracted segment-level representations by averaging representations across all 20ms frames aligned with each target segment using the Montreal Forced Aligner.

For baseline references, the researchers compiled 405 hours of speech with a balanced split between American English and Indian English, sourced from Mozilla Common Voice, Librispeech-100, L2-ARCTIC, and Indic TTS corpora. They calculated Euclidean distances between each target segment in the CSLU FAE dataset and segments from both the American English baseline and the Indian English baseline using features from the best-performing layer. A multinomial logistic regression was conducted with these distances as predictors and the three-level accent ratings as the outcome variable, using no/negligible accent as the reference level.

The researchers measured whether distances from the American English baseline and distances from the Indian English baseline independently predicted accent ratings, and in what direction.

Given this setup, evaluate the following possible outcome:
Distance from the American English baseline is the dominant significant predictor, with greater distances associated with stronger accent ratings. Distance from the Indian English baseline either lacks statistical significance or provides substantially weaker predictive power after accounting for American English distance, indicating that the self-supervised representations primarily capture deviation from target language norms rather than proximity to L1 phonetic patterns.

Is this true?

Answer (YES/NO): NO